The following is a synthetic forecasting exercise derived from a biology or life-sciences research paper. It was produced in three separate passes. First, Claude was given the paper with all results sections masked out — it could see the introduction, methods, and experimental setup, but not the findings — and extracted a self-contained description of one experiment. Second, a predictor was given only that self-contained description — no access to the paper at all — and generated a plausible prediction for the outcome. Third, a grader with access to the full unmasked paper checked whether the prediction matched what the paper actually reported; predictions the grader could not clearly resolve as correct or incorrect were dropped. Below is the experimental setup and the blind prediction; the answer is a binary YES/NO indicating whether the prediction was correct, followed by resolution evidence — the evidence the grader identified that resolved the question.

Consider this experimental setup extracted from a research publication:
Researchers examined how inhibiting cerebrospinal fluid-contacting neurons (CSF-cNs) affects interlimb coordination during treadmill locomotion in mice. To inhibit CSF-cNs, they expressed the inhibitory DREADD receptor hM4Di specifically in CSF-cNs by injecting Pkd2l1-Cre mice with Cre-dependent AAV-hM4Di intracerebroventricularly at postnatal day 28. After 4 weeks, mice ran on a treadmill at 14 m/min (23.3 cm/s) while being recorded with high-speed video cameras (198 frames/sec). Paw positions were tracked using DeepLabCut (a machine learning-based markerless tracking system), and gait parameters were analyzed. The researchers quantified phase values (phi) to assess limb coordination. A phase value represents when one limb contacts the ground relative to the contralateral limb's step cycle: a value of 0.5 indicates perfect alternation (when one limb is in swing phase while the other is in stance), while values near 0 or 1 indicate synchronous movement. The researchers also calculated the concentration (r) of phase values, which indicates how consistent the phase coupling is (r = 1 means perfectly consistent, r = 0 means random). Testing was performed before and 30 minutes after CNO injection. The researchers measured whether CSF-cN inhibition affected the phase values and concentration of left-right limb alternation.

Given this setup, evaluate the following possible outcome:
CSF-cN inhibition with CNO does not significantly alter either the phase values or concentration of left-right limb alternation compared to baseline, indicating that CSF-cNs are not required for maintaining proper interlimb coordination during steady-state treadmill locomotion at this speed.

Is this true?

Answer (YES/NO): YES